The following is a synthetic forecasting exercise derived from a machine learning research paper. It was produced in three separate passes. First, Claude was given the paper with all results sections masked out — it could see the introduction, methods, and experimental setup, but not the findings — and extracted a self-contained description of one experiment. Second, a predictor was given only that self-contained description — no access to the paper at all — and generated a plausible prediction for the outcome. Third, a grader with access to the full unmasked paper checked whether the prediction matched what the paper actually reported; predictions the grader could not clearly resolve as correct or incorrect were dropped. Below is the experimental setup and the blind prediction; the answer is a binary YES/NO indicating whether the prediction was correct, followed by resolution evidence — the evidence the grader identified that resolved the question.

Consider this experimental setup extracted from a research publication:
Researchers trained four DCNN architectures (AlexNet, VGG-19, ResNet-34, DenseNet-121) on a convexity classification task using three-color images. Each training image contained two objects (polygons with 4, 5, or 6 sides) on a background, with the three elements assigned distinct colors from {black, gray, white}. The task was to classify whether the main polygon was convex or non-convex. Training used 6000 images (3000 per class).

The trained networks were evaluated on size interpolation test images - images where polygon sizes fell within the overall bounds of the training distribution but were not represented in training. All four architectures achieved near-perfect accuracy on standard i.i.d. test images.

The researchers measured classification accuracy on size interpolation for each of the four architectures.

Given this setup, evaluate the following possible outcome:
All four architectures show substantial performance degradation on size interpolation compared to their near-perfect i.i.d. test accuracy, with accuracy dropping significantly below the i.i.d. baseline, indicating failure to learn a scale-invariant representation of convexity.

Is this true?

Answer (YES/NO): NO